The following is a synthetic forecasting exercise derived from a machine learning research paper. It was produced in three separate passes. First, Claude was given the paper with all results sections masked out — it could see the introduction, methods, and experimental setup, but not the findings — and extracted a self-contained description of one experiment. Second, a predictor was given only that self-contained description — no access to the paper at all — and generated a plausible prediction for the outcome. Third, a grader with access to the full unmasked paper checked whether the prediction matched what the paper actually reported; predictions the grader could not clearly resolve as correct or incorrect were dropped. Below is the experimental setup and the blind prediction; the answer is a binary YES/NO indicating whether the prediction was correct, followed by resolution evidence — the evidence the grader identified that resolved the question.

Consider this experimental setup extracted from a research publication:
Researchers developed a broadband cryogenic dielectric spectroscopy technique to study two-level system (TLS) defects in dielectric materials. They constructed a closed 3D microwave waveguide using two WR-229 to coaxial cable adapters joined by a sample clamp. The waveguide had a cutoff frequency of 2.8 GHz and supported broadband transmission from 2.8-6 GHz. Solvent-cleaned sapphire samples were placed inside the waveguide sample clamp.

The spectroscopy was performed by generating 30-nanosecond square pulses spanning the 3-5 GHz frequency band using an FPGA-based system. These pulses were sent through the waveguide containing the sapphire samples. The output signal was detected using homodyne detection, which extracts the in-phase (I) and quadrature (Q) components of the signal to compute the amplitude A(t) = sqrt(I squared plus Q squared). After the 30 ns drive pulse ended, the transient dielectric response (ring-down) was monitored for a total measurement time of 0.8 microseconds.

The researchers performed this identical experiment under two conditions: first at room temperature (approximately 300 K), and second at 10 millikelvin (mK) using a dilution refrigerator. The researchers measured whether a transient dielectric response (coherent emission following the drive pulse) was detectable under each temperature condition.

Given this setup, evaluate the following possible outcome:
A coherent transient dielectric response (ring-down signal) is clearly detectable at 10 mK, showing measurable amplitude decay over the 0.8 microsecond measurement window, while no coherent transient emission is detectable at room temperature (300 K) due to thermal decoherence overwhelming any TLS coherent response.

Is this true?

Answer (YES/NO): YES